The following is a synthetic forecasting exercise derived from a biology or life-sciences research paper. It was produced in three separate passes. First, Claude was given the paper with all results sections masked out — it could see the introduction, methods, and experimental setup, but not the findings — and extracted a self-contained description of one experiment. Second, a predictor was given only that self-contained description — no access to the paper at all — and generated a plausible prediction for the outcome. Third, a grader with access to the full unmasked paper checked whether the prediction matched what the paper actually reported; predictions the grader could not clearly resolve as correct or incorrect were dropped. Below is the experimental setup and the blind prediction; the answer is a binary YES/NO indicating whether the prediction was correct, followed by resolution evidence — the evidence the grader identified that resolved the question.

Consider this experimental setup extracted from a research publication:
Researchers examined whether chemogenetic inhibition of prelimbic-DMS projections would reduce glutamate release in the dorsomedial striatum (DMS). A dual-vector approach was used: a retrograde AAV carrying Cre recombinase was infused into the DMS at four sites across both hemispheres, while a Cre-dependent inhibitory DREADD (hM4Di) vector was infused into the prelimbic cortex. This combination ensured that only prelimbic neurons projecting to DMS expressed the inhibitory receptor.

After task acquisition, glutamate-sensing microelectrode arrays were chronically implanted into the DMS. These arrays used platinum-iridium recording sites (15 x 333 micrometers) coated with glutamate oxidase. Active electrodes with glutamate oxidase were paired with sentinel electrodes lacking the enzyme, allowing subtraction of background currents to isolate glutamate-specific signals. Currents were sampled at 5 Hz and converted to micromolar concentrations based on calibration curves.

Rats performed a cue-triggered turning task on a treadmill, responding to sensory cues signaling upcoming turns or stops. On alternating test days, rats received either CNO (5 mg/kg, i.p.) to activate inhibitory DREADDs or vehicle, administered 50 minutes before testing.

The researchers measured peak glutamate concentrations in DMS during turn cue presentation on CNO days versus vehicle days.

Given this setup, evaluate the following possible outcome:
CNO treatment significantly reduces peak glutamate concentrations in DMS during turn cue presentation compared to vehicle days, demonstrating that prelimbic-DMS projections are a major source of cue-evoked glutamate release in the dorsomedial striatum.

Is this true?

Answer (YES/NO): NO